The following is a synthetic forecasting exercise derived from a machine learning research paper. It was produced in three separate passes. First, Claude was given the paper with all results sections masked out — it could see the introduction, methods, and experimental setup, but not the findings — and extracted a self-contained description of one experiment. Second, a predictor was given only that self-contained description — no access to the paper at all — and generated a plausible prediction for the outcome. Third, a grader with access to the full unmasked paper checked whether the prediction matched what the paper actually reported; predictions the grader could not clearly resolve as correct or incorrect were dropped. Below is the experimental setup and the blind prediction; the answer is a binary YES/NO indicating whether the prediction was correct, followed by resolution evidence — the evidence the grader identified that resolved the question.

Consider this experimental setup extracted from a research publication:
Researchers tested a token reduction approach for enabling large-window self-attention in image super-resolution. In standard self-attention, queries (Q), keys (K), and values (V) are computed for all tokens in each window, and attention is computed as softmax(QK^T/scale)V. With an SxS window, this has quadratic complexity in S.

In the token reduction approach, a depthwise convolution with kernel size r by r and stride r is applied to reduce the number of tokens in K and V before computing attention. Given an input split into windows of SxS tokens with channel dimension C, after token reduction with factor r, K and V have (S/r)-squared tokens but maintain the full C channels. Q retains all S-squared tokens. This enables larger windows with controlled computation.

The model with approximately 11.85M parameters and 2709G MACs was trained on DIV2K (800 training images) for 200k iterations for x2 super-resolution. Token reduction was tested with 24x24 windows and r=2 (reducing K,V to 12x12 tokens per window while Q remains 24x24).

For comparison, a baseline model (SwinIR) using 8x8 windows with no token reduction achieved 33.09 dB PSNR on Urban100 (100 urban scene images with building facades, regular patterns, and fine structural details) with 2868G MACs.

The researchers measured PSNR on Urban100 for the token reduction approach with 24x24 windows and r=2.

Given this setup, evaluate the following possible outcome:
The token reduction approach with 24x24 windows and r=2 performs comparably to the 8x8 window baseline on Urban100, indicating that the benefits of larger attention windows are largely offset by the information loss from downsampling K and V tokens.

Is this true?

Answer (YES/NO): NO